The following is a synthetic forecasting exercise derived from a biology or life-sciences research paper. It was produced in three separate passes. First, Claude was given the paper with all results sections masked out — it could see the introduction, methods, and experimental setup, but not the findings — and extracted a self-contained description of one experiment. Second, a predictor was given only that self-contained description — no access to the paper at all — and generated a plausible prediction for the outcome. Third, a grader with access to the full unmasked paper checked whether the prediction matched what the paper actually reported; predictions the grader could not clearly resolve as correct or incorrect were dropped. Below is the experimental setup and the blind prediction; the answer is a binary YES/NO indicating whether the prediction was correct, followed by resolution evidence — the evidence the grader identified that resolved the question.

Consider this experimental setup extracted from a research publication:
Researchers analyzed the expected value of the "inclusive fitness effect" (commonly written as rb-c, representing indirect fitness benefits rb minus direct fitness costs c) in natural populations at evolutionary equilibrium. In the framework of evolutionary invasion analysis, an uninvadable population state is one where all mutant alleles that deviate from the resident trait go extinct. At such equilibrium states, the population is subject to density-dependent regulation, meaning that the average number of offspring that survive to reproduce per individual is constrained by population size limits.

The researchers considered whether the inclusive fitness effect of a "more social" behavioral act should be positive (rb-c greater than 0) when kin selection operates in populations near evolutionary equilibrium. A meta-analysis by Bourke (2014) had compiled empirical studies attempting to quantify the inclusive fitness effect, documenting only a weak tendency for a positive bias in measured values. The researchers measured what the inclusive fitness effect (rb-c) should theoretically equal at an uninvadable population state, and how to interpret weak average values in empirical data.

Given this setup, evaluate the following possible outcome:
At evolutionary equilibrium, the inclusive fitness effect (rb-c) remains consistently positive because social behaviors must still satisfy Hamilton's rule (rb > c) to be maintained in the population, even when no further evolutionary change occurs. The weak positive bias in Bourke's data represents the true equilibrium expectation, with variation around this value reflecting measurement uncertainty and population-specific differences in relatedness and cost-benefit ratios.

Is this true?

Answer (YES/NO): NO